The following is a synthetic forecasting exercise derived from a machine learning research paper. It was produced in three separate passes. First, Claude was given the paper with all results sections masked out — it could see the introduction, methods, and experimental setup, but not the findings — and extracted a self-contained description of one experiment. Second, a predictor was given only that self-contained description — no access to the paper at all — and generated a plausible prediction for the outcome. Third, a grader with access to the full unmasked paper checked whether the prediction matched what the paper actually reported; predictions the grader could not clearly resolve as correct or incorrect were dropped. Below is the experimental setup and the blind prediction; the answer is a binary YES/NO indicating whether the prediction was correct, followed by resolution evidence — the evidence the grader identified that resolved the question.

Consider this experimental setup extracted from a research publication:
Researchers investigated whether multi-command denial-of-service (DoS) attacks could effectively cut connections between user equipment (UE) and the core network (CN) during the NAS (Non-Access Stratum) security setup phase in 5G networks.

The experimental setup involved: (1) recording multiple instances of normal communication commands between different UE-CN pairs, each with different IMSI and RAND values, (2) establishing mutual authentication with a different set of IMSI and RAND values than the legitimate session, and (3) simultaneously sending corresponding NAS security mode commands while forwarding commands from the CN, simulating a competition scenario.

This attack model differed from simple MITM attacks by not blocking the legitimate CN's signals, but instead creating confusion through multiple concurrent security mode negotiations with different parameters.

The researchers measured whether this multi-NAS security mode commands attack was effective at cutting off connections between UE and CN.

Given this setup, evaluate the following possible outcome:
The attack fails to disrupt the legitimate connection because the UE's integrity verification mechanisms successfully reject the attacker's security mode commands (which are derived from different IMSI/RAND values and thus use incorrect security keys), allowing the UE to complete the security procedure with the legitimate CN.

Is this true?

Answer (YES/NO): NO